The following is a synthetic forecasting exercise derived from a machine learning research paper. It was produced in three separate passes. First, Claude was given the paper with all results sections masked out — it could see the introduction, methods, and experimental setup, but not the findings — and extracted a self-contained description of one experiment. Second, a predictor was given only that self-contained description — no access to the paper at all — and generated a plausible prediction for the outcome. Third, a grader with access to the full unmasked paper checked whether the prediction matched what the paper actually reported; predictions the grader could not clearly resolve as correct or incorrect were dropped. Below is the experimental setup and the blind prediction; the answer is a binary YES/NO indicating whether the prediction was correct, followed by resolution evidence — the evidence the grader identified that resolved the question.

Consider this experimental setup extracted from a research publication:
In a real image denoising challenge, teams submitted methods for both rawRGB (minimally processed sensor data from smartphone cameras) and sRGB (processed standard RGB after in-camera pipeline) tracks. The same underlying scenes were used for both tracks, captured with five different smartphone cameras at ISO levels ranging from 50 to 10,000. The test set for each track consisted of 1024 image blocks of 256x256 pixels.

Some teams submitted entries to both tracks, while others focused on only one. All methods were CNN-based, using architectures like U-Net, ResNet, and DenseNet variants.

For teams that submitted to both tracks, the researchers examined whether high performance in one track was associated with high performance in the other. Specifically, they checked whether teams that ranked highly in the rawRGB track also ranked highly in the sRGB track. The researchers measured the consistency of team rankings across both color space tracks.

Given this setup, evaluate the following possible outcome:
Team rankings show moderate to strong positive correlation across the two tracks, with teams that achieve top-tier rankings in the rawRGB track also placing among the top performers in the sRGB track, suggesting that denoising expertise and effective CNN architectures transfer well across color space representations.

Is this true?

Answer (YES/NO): YES